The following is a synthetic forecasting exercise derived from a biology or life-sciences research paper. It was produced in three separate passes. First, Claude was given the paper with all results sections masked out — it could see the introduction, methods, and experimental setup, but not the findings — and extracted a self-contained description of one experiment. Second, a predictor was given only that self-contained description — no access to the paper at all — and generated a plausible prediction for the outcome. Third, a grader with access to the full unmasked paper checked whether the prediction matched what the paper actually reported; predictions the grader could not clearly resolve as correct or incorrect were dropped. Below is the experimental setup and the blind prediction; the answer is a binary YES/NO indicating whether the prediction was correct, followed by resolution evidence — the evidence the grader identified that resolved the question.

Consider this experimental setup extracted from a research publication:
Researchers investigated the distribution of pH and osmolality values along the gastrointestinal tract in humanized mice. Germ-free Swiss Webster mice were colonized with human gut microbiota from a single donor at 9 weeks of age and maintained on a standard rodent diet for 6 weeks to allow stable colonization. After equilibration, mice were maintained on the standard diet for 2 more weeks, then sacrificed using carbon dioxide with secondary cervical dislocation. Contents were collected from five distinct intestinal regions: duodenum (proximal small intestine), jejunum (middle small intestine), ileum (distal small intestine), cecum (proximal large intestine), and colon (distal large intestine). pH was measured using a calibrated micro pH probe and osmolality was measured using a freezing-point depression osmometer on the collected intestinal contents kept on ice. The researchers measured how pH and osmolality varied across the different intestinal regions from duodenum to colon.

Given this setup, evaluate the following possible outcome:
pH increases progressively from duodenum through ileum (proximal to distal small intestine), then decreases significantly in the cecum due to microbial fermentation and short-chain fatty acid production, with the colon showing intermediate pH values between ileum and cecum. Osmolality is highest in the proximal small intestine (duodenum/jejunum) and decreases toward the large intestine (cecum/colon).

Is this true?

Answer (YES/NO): NO